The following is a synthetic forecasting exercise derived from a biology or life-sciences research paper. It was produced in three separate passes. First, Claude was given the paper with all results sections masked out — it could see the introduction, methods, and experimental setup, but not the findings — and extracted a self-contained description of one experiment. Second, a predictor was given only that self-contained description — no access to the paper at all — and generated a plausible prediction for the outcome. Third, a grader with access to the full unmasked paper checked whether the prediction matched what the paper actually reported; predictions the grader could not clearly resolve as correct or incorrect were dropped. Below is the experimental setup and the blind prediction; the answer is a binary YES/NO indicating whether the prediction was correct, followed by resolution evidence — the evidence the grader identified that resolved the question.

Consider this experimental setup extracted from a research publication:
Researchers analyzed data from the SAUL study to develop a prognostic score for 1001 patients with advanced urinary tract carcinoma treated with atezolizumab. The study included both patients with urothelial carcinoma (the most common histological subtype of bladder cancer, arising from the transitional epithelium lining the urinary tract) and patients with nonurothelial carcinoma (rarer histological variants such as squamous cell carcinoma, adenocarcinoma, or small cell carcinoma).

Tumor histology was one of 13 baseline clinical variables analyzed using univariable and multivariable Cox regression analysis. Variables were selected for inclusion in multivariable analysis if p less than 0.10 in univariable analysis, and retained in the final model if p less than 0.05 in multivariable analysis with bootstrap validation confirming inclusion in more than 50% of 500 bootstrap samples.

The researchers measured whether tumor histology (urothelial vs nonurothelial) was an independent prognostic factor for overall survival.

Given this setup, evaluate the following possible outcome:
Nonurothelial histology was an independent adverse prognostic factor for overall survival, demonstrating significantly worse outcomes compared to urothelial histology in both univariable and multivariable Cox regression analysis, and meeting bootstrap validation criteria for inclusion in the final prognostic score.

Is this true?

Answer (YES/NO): YES